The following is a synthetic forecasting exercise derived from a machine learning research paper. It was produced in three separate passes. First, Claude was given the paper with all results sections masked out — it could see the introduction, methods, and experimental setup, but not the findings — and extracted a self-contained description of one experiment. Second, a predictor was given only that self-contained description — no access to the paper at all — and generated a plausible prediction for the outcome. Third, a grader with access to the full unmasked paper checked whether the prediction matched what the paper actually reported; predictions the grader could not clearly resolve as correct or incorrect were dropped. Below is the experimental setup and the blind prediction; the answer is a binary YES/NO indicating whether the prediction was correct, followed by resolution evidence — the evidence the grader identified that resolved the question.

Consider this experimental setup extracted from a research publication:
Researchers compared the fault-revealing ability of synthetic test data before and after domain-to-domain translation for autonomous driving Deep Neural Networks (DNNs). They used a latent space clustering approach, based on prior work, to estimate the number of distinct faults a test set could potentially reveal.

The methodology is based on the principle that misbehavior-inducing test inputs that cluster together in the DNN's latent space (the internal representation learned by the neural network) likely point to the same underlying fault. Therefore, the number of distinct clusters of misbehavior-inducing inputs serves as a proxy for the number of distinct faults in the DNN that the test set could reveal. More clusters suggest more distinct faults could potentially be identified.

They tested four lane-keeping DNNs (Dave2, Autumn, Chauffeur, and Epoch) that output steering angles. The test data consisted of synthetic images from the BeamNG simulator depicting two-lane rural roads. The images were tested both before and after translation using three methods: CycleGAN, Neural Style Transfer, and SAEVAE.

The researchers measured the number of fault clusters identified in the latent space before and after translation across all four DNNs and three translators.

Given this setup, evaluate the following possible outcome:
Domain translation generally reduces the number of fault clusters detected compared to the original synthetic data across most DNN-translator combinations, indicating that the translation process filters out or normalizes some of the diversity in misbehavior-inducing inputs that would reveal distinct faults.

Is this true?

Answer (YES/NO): NO